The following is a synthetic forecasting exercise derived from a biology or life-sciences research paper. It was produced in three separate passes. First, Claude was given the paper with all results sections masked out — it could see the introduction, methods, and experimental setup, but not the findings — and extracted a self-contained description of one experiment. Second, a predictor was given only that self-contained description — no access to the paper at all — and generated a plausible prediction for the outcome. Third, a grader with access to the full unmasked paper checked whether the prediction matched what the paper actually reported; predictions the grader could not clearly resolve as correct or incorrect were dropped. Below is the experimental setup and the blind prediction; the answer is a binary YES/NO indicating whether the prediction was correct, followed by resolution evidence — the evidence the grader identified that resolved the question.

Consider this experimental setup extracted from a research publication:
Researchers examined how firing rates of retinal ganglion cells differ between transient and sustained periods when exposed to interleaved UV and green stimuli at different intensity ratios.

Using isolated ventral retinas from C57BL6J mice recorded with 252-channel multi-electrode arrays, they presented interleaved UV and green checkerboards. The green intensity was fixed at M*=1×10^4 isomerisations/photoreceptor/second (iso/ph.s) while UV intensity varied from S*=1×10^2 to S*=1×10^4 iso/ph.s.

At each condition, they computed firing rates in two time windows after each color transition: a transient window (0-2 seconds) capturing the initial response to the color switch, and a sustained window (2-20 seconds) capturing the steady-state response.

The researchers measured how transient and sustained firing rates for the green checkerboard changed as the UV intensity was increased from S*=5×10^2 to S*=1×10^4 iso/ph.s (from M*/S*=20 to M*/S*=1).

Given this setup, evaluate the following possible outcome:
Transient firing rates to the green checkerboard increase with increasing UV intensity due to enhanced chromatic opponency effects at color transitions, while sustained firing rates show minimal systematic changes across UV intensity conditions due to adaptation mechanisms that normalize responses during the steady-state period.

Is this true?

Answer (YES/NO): NO